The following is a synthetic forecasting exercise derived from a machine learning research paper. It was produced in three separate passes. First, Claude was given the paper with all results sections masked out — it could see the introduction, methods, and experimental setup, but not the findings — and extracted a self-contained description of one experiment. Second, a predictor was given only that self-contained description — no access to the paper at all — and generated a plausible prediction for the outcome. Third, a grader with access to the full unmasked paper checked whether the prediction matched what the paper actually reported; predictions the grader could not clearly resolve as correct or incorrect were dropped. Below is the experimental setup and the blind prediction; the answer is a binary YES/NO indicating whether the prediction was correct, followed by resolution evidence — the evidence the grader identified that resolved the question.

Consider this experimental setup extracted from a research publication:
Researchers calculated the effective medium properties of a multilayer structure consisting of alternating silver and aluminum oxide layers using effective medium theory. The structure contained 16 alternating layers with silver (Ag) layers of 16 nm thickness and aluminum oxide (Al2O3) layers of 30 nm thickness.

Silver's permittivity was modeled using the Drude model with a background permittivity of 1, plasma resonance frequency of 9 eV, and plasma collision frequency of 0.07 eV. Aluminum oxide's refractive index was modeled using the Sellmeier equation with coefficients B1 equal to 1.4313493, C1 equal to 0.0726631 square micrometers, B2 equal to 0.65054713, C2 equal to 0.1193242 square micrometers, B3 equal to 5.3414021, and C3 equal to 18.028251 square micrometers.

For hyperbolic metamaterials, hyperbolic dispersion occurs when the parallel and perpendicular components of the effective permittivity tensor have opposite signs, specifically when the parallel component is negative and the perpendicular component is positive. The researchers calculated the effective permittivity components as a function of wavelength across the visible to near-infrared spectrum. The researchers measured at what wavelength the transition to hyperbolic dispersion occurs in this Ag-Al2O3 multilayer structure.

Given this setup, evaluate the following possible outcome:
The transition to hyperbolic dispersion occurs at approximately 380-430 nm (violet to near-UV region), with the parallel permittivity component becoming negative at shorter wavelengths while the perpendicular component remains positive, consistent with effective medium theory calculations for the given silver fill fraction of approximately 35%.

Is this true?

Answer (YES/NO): NO